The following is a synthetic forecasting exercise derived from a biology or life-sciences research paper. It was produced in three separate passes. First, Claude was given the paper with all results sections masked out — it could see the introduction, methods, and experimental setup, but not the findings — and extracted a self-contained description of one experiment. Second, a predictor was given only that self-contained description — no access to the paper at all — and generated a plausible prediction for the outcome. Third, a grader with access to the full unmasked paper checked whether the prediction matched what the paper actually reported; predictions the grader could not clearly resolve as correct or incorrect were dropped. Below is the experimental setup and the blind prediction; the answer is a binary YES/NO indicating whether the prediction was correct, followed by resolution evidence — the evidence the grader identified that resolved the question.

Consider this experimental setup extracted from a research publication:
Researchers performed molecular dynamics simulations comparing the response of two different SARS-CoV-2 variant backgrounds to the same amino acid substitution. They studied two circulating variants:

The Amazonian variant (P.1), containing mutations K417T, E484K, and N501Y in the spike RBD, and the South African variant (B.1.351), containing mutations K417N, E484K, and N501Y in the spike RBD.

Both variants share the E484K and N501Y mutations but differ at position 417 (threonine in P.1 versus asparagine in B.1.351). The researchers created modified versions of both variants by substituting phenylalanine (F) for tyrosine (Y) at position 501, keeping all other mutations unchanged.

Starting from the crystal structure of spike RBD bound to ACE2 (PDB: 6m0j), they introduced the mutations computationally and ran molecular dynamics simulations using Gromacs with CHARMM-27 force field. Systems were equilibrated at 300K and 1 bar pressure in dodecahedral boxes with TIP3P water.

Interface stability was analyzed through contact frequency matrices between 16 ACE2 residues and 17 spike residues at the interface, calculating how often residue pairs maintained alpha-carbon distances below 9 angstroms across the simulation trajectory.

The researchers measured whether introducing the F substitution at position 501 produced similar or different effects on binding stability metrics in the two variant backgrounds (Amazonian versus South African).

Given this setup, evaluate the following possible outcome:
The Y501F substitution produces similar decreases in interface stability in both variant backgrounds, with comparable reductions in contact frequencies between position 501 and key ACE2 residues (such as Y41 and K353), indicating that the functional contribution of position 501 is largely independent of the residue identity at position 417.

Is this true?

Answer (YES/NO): NO